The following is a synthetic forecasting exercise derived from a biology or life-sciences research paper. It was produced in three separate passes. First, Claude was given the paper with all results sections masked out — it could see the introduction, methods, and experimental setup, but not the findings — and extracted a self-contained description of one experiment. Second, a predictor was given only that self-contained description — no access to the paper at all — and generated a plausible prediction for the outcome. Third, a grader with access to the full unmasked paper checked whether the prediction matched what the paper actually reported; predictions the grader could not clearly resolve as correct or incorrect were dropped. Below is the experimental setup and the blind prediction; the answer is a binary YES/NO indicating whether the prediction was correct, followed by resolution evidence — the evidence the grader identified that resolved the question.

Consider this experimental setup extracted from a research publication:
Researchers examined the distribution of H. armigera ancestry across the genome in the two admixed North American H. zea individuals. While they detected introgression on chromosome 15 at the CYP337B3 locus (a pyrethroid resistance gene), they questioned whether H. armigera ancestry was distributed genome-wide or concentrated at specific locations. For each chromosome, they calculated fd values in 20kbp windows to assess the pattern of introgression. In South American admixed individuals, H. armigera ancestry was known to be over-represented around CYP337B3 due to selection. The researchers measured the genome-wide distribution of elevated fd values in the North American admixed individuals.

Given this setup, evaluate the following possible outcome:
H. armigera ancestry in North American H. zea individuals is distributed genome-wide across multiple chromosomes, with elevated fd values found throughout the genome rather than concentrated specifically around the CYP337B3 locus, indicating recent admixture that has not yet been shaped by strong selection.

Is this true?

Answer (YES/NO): NO